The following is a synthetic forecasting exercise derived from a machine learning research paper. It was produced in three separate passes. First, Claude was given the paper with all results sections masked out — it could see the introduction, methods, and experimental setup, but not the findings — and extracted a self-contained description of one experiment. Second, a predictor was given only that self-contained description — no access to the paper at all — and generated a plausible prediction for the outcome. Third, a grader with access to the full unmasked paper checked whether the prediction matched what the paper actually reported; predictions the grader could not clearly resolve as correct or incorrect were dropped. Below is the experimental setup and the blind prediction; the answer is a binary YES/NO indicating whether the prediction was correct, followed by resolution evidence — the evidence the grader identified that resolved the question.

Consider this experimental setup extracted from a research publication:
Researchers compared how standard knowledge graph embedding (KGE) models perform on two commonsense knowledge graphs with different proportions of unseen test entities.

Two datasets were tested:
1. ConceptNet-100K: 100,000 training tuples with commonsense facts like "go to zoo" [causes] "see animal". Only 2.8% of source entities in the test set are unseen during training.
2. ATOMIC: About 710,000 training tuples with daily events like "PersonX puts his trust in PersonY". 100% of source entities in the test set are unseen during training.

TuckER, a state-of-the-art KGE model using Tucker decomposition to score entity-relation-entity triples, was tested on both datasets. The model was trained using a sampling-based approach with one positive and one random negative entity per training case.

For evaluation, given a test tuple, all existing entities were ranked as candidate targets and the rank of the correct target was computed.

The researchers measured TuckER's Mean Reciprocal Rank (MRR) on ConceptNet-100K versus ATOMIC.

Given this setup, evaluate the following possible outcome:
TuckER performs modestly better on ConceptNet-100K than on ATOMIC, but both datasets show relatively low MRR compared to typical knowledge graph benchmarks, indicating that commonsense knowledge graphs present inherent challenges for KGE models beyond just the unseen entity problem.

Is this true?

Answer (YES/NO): NO